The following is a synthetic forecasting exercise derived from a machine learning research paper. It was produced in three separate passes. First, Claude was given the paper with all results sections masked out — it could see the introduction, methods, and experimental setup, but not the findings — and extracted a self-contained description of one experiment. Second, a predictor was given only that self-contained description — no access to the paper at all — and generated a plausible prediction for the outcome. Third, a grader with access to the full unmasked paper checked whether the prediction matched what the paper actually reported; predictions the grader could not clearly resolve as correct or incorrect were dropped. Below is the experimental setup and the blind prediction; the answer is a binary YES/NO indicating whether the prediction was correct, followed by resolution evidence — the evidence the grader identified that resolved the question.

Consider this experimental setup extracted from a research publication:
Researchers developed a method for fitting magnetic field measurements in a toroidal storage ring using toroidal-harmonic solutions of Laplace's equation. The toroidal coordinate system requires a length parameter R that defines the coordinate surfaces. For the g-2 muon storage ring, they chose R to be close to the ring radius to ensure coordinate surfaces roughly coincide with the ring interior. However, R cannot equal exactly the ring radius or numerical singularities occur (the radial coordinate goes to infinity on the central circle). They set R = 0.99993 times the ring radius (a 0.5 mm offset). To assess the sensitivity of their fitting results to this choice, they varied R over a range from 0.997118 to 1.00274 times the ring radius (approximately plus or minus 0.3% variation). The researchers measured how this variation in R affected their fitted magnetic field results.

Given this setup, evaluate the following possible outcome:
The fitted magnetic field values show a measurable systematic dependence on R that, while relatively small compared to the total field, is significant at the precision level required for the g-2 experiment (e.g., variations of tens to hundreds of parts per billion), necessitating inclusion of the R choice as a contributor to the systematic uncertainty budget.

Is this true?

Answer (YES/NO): NO